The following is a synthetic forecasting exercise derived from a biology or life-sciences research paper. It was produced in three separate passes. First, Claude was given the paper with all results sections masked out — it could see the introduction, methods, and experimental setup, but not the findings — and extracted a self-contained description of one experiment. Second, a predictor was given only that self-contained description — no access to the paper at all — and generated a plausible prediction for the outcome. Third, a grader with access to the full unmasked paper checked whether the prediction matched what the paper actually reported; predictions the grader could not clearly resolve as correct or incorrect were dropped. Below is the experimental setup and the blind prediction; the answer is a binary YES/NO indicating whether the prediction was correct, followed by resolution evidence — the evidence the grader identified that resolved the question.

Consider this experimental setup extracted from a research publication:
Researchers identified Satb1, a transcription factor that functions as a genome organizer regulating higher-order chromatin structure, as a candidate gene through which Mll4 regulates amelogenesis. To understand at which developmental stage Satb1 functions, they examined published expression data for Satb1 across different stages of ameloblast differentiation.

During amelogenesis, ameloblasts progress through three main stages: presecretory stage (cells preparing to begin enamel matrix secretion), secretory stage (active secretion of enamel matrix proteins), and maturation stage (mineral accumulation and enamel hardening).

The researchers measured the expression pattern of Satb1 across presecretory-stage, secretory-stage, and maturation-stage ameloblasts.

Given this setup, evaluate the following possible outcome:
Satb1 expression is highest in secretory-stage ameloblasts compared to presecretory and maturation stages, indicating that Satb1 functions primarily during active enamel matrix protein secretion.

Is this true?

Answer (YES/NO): NO